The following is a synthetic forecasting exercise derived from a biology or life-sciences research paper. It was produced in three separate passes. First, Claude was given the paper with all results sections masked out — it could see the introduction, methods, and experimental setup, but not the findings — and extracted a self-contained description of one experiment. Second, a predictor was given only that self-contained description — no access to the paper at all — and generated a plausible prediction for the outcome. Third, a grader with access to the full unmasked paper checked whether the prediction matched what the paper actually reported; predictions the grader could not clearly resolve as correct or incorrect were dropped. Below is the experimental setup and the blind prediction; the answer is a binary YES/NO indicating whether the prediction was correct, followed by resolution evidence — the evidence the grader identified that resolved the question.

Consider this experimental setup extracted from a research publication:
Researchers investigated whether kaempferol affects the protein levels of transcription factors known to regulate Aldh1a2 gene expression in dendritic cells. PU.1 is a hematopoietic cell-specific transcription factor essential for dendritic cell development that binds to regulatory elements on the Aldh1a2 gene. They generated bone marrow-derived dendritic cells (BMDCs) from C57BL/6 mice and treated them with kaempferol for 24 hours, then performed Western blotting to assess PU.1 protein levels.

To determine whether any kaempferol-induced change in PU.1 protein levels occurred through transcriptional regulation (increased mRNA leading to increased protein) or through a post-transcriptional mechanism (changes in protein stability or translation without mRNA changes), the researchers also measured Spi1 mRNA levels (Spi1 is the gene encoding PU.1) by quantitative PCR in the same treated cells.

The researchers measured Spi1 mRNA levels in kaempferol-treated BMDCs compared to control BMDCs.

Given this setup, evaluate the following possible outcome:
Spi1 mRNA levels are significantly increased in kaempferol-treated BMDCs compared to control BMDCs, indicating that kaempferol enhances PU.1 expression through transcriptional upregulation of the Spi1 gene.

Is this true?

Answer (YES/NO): NO